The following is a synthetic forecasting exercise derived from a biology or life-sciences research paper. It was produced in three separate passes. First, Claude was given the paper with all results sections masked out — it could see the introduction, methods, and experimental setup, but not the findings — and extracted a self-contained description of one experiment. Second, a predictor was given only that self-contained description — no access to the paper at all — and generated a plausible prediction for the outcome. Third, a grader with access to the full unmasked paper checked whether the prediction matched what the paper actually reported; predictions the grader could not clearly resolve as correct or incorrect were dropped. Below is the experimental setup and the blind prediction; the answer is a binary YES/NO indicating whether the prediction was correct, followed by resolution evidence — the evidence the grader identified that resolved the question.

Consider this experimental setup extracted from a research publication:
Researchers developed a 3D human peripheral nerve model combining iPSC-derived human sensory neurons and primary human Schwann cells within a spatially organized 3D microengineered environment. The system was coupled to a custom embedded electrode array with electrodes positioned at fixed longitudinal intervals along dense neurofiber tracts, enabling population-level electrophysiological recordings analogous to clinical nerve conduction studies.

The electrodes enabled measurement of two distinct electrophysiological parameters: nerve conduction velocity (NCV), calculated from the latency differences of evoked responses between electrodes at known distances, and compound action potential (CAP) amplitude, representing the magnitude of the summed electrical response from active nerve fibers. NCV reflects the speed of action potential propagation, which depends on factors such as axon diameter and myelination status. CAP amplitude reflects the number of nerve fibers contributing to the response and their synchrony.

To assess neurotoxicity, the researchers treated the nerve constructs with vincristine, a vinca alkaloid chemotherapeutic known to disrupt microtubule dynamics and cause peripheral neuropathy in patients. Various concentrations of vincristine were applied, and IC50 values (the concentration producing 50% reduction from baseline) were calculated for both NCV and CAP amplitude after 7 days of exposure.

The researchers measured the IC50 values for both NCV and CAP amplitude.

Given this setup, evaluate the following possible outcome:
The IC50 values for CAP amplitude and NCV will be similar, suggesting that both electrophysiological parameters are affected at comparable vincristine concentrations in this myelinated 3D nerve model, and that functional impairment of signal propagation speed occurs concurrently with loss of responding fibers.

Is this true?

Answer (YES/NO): NO